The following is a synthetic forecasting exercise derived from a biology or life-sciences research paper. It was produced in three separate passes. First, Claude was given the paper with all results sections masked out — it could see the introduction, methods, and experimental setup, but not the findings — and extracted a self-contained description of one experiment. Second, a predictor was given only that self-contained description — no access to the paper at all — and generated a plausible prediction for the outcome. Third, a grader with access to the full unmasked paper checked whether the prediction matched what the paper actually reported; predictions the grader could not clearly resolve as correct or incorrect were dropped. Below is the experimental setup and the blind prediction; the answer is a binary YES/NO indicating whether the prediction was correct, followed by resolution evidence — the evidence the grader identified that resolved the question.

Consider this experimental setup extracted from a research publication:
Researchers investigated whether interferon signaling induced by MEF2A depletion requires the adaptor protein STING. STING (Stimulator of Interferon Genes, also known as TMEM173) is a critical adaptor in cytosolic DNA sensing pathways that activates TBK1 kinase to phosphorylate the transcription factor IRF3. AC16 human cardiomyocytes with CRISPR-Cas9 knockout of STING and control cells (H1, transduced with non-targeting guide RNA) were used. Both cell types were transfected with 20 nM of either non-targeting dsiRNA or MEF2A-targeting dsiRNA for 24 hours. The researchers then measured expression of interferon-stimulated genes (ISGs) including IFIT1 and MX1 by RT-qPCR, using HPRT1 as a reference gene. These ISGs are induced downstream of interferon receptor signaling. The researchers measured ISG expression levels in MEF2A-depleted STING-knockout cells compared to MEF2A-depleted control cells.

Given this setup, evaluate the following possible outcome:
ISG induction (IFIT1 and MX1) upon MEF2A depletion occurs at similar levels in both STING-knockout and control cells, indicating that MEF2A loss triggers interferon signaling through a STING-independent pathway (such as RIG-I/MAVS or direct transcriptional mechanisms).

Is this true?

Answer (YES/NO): NO